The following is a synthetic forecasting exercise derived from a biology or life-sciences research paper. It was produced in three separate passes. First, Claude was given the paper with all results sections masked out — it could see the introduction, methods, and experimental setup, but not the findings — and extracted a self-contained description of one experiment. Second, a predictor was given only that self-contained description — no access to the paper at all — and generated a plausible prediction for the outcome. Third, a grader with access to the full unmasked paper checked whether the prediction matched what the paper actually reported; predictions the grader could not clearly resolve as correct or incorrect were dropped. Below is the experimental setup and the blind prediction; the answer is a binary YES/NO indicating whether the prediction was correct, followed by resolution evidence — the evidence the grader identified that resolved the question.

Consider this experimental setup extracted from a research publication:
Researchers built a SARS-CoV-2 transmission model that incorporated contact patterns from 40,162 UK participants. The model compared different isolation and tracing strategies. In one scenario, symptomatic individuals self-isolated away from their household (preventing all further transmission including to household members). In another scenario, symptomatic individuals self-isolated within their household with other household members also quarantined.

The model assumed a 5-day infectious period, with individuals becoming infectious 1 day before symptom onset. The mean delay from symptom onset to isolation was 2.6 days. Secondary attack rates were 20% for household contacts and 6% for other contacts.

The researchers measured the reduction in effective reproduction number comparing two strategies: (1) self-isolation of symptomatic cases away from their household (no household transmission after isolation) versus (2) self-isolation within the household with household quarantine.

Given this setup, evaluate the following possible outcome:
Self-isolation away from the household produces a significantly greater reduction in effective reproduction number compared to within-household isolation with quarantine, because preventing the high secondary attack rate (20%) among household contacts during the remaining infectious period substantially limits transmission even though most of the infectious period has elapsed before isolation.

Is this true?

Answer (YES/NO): NO